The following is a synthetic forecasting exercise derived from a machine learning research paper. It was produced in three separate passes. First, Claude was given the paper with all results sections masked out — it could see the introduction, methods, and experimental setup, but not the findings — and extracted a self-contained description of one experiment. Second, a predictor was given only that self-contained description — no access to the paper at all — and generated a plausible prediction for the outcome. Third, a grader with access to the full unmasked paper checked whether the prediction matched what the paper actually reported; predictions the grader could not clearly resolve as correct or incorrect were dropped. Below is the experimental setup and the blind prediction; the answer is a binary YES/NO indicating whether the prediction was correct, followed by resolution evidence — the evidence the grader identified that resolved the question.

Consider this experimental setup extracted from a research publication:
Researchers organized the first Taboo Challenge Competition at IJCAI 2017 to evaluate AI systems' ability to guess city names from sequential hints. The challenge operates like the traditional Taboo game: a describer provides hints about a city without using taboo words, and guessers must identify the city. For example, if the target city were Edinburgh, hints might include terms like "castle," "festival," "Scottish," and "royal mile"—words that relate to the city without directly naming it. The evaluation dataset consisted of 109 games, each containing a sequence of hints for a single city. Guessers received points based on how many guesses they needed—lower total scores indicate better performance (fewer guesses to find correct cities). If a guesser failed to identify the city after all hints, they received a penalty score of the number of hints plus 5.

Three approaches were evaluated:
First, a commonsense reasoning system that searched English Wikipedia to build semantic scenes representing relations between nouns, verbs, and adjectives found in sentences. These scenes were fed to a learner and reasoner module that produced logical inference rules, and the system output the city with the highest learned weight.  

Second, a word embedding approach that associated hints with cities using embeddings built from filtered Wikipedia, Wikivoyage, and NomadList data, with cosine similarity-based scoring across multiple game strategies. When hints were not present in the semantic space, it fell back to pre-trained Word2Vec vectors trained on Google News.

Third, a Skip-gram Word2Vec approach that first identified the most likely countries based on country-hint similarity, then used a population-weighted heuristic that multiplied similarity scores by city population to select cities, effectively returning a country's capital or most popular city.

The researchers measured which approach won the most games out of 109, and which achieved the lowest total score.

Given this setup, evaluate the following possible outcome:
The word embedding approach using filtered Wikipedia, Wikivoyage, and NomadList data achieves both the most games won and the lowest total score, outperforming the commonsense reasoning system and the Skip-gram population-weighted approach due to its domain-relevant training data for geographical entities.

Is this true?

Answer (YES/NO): NO